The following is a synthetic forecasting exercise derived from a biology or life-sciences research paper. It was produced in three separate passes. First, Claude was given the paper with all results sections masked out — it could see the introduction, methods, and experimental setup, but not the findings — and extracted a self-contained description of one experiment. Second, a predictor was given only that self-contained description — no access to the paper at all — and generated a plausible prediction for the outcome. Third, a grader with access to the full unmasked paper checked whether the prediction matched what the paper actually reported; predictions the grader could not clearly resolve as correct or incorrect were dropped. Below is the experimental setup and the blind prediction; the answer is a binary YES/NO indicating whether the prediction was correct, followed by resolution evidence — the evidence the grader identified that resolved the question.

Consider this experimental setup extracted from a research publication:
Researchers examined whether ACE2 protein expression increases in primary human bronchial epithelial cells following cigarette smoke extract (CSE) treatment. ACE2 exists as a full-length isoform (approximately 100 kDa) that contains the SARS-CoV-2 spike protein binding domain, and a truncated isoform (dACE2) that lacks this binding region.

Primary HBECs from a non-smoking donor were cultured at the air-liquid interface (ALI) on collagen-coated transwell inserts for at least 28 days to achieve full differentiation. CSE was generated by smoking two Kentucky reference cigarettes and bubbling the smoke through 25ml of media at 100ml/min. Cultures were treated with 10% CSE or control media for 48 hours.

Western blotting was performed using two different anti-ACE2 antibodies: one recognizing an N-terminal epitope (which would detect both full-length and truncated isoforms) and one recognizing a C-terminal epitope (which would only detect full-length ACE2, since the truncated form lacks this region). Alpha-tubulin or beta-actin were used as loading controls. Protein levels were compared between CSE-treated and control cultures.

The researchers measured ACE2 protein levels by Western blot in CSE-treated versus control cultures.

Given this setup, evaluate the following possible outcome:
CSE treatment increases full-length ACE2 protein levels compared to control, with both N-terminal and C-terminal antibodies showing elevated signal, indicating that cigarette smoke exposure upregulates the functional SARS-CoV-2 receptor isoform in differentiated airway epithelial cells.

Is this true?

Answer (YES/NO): YES